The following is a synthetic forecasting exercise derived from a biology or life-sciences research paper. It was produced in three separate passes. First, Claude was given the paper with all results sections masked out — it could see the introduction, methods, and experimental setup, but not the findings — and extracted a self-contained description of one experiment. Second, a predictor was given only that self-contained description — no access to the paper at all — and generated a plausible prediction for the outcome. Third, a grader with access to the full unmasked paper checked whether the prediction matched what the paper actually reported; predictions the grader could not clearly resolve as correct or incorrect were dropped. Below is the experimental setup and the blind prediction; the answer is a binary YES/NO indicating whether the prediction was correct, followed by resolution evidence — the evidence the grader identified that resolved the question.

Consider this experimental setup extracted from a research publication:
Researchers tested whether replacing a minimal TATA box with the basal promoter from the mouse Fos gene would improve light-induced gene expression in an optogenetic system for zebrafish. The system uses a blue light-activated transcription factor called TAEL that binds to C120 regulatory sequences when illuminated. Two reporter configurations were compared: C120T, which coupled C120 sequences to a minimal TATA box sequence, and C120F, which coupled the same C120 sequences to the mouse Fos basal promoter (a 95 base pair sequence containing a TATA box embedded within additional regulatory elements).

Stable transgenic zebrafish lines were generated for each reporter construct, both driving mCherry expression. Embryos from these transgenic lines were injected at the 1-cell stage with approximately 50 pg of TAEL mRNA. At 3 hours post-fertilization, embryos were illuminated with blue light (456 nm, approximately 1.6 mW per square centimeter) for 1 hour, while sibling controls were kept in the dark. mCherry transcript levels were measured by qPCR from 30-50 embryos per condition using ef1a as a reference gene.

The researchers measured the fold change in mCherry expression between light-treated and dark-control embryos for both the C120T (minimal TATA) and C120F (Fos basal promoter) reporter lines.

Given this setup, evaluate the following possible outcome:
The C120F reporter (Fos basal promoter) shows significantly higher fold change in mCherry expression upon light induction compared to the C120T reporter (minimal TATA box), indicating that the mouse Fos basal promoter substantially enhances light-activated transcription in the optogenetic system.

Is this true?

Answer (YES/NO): YES